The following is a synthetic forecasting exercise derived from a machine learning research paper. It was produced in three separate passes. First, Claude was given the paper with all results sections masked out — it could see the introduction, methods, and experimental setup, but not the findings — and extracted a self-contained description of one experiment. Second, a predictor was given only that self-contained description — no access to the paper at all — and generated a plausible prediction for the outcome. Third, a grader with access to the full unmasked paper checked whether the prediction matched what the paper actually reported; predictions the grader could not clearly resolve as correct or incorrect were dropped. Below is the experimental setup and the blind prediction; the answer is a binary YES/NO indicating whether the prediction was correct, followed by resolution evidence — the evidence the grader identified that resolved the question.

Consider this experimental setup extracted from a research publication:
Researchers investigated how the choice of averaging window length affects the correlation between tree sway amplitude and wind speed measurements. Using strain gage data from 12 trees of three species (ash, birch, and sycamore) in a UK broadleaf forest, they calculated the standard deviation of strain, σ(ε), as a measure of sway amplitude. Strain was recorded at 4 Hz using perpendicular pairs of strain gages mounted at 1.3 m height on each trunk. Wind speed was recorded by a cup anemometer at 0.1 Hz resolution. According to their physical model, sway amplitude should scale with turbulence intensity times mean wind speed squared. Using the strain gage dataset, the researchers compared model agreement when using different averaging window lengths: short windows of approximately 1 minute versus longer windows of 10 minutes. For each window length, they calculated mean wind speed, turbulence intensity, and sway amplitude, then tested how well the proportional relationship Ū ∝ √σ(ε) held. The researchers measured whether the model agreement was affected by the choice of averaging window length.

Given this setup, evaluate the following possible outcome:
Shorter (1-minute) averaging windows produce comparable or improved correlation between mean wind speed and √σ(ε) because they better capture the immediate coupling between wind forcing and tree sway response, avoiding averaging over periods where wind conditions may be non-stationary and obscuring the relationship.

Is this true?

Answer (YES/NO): NO